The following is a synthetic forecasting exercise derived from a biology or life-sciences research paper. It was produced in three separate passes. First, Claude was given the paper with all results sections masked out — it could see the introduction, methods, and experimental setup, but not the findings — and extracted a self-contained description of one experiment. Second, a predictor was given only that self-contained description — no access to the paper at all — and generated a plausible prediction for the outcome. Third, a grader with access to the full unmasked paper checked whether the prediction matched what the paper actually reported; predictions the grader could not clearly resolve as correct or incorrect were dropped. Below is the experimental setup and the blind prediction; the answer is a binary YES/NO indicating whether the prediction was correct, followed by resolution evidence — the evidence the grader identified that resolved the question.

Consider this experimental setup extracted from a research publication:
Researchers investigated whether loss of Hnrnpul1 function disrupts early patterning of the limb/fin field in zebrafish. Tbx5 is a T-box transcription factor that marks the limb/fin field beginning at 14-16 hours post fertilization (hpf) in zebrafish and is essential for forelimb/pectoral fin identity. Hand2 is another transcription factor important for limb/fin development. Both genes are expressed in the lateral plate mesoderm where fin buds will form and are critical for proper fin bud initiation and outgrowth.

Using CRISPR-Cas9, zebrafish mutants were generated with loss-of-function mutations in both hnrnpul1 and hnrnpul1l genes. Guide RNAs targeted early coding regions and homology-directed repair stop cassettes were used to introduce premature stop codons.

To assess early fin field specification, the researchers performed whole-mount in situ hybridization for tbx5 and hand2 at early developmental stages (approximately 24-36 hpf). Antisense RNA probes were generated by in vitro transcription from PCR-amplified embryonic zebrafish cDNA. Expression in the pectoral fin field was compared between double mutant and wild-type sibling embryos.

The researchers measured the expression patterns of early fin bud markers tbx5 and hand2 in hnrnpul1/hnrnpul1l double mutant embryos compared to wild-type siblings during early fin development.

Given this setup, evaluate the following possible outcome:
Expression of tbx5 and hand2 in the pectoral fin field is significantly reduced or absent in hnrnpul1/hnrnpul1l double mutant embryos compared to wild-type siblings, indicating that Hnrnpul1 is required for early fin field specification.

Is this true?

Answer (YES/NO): NO